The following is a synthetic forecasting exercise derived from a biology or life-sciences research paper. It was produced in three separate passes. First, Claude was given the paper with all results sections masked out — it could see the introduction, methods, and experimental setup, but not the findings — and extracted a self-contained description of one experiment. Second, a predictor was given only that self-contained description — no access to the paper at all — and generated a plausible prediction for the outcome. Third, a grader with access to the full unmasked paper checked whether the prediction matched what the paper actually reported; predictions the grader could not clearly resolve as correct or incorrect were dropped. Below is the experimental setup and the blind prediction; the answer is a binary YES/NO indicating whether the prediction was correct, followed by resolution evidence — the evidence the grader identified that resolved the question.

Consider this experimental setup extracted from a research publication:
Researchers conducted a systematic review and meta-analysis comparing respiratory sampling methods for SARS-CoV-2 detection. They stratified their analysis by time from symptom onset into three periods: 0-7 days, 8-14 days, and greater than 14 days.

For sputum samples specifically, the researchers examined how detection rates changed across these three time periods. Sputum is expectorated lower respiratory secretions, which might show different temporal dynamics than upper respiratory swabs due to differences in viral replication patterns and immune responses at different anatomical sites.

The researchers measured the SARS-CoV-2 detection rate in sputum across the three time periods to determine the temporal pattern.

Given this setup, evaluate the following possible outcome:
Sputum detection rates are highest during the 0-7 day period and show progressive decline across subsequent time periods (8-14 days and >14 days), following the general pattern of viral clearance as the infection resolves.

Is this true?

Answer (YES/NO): YES